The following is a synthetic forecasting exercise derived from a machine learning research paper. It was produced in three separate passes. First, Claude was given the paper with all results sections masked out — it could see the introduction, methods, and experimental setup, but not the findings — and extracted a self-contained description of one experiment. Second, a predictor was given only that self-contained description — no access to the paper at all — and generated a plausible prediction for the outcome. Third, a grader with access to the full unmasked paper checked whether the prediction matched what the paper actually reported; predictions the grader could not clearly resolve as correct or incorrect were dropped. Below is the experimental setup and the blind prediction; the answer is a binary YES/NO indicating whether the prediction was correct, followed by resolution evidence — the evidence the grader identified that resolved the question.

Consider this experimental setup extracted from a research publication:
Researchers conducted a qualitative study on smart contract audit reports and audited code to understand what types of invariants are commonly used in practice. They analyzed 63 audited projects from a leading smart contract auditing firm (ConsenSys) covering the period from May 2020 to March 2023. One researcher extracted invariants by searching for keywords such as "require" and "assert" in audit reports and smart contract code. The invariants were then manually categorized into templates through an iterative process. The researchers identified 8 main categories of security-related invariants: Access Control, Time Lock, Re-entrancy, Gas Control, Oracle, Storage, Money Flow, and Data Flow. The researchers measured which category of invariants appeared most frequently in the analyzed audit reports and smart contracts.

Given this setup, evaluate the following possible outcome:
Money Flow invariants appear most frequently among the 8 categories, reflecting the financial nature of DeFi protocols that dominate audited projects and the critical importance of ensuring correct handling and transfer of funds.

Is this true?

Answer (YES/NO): NO